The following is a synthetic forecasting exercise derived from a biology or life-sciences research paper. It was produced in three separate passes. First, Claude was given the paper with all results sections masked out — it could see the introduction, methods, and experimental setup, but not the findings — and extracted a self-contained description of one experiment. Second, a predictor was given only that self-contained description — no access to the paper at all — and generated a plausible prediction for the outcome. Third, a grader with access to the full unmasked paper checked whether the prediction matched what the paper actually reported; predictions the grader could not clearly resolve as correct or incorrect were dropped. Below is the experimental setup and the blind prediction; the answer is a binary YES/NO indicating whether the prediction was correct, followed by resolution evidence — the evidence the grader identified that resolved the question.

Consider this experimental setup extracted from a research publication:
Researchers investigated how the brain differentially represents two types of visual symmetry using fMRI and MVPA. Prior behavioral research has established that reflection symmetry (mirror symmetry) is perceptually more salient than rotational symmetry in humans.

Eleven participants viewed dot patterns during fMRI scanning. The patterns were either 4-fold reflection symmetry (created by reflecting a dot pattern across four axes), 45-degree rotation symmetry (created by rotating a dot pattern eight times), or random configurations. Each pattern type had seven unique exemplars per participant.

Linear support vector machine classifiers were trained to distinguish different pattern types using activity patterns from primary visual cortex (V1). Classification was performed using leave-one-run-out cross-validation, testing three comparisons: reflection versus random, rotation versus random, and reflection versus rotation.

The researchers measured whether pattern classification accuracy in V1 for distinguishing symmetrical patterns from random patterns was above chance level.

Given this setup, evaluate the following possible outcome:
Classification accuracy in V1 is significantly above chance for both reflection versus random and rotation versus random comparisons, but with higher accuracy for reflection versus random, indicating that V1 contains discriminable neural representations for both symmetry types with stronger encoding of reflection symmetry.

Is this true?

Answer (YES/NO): NO